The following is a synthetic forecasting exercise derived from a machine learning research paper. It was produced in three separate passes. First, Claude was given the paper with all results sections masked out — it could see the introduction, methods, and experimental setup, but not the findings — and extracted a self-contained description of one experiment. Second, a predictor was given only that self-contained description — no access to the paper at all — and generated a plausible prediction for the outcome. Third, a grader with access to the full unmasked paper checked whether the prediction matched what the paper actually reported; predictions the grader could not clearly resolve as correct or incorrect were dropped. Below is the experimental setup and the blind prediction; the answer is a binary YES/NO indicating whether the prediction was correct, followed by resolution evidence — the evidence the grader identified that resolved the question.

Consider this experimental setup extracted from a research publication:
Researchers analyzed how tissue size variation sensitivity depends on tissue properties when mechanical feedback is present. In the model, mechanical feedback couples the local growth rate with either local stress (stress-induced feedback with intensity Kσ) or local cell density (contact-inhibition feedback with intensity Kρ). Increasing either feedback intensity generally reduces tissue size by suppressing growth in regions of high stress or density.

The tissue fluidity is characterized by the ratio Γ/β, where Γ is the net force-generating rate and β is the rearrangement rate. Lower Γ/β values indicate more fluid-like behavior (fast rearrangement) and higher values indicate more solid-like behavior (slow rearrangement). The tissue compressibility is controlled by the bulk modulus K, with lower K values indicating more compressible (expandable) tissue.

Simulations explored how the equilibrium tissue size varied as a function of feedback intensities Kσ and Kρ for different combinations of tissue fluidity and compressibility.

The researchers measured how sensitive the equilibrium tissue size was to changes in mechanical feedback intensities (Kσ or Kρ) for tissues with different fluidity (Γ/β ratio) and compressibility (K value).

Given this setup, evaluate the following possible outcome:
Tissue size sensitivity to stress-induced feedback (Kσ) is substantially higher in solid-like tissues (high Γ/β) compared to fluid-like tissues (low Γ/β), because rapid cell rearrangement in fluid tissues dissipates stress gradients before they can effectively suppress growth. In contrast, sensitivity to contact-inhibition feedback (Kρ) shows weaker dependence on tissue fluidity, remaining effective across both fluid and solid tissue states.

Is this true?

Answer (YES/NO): NO